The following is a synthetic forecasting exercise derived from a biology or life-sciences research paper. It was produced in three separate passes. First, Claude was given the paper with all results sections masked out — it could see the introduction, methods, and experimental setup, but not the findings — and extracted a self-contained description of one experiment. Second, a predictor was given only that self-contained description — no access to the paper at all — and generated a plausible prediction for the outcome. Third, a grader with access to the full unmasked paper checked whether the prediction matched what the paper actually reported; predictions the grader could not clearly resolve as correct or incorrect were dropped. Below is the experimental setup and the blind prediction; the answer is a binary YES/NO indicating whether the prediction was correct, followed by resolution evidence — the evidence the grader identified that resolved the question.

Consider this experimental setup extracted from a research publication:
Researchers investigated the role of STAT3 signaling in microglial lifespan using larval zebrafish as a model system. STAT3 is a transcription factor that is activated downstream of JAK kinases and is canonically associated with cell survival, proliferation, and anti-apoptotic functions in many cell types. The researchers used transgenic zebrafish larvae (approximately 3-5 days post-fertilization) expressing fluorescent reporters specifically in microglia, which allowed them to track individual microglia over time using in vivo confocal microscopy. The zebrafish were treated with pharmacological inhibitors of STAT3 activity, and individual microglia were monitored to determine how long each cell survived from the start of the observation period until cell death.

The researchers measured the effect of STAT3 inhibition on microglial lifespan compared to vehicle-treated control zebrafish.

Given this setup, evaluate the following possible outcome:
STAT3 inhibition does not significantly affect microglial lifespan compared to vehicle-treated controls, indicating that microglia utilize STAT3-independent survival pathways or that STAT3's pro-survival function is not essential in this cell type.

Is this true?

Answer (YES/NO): NO